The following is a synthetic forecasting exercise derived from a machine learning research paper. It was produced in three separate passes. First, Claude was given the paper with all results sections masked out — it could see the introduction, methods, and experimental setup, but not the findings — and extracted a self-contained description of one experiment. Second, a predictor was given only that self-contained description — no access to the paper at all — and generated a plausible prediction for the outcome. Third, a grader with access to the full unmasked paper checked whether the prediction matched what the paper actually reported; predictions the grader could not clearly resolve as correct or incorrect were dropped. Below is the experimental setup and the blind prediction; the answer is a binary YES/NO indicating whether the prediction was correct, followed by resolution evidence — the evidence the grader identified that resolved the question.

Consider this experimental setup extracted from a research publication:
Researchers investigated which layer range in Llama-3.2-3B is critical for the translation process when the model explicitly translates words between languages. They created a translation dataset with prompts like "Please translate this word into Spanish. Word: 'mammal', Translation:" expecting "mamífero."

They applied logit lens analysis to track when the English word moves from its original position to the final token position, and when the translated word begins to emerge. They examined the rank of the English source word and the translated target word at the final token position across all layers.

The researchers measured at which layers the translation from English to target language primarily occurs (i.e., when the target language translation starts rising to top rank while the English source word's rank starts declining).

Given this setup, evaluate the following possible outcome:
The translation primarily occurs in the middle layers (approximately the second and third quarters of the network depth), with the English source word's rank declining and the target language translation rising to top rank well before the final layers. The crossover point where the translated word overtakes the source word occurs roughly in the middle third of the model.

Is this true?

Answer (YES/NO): NO